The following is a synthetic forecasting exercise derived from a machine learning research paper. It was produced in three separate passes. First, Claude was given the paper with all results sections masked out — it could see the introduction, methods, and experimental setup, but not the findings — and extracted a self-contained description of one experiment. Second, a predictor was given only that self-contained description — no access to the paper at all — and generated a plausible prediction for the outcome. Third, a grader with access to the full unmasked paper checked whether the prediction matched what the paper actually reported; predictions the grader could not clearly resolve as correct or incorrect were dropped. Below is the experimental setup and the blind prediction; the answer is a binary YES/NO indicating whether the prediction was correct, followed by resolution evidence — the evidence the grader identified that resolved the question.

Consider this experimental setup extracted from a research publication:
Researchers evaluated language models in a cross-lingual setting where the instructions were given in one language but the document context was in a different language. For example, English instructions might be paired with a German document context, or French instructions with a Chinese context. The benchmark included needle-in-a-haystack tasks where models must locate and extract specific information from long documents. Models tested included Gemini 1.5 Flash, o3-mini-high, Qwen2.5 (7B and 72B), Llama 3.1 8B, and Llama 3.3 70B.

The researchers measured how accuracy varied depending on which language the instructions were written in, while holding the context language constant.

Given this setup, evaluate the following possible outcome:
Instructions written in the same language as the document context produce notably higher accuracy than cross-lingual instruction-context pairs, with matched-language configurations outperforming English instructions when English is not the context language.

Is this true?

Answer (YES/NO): NO